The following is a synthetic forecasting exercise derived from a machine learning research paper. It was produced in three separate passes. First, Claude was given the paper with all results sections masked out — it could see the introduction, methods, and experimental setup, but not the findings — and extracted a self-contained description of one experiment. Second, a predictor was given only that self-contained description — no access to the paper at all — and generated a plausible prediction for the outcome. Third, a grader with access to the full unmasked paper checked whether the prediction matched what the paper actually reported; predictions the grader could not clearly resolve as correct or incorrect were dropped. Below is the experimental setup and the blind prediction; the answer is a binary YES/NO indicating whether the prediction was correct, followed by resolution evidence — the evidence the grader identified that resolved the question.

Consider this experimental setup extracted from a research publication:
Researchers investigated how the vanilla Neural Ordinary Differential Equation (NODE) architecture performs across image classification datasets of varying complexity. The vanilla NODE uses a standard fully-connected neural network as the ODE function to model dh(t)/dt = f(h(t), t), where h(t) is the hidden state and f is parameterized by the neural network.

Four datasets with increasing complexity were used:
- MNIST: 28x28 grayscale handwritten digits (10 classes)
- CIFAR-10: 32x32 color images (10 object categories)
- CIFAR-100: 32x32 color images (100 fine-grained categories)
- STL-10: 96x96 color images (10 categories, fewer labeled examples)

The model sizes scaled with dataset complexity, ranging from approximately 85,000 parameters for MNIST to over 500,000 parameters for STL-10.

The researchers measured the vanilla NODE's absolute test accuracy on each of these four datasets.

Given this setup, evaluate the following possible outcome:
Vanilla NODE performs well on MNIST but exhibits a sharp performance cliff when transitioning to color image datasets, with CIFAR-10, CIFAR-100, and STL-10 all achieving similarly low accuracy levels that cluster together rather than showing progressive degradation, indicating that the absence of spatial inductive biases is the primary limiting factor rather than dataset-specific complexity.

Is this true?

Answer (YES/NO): NO